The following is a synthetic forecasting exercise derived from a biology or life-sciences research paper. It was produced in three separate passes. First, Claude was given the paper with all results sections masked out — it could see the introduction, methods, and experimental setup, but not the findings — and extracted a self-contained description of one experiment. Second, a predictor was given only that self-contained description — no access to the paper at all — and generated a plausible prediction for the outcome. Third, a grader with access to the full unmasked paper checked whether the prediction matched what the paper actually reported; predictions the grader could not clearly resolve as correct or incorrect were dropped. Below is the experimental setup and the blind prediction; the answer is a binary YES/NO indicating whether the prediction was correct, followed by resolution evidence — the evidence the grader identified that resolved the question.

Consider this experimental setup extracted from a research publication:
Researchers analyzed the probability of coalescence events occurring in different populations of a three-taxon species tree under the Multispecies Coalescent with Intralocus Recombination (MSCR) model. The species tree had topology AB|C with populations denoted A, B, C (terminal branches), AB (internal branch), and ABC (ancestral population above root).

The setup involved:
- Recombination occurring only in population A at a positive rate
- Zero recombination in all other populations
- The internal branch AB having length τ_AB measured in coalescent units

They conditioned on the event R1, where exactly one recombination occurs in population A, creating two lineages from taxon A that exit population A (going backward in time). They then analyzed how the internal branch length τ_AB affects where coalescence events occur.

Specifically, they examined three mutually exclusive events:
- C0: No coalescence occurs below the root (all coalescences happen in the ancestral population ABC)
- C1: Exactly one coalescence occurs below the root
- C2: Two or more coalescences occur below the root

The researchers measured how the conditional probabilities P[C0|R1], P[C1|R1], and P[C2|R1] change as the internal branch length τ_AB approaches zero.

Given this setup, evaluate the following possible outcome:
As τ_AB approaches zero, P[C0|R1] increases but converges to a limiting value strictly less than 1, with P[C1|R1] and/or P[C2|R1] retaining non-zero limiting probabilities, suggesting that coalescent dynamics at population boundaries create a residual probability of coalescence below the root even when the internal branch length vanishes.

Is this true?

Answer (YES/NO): YES